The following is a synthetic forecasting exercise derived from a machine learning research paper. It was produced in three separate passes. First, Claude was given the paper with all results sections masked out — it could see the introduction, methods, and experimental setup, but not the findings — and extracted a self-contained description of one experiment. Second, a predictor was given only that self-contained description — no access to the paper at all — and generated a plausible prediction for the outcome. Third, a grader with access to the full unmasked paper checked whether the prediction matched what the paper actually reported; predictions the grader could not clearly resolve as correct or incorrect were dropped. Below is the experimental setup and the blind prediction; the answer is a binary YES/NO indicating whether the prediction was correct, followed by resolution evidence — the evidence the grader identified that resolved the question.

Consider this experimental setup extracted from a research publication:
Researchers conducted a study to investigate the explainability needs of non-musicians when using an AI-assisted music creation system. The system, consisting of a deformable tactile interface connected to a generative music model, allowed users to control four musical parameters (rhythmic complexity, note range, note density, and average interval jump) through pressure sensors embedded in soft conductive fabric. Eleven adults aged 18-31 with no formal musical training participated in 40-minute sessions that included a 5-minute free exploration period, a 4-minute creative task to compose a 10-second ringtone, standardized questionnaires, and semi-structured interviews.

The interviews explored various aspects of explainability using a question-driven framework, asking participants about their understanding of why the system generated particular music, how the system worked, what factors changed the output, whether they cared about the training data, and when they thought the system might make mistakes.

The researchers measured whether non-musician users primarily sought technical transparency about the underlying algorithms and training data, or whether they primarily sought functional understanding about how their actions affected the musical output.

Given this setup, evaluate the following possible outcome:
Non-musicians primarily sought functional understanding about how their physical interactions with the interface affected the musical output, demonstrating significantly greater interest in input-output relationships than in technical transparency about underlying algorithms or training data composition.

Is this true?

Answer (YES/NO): YES